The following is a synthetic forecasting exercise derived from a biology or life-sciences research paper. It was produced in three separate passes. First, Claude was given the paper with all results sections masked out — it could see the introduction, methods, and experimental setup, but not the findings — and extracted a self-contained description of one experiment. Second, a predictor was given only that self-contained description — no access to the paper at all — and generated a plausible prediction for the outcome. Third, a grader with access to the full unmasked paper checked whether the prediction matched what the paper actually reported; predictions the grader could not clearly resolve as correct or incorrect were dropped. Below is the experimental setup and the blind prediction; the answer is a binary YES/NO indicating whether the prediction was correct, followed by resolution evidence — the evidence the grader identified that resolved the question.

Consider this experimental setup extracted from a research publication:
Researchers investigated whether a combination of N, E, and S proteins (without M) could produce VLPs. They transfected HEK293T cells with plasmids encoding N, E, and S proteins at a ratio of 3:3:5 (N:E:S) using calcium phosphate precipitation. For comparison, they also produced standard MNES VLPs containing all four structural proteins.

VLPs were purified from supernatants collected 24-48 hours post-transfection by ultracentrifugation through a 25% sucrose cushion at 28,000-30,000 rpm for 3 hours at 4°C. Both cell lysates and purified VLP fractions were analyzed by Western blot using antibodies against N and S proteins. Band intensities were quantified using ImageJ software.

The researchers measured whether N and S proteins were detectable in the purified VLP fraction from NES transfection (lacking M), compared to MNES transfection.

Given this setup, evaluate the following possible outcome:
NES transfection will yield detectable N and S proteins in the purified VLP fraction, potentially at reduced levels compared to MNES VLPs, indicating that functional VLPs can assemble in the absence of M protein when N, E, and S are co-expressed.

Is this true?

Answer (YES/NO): NO